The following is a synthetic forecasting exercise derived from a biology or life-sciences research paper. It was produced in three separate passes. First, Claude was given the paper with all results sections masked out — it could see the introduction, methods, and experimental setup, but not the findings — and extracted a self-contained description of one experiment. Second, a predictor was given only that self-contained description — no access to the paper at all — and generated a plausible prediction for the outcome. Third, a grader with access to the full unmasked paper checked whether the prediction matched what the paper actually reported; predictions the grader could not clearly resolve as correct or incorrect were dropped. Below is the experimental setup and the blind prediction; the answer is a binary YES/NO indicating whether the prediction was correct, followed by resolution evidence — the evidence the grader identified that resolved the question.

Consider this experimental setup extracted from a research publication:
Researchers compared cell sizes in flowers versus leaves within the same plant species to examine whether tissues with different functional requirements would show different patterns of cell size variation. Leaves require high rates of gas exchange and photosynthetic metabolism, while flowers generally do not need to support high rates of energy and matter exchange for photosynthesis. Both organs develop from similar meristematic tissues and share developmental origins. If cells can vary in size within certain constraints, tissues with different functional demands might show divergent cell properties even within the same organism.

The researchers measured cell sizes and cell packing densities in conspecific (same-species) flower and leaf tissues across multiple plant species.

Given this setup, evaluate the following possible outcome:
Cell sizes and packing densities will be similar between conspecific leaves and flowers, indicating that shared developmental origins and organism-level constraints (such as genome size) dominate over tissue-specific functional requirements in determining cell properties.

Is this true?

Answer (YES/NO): NO